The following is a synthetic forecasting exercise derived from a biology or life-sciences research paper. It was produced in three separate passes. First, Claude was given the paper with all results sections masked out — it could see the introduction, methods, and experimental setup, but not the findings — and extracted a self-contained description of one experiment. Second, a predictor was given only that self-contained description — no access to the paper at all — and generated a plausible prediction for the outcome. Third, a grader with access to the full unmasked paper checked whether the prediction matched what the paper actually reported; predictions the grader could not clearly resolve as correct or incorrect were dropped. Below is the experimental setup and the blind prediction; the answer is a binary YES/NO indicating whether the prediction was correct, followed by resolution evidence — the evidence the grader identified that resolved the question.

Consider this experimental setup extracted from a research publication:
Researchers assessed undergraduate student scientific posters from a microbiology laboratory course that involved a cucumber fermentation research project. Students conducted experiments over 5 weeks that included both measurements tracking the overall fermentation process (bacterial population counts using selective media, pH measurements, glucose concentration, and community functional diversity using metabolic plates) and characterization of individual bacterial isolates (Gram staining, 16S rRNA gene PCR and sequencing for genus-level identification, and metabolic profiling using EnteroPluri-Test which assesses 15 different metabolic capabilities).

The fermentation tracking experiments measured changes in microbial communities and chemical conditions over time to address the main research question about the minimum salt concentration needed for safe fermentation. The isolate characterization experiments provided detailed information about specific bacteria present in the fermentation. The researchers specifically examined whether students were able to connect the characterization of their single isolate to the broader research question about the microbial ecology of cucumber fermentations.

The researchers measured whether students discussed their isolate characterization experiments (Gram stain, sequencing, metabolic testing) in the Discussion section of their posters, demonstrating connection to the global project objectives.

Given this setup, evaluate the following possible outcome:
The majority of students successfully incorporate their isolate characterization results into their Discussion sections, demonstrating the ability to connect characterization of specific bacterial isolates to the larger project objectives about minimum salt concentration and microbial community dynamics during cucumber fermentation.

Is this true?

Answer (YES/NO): NO